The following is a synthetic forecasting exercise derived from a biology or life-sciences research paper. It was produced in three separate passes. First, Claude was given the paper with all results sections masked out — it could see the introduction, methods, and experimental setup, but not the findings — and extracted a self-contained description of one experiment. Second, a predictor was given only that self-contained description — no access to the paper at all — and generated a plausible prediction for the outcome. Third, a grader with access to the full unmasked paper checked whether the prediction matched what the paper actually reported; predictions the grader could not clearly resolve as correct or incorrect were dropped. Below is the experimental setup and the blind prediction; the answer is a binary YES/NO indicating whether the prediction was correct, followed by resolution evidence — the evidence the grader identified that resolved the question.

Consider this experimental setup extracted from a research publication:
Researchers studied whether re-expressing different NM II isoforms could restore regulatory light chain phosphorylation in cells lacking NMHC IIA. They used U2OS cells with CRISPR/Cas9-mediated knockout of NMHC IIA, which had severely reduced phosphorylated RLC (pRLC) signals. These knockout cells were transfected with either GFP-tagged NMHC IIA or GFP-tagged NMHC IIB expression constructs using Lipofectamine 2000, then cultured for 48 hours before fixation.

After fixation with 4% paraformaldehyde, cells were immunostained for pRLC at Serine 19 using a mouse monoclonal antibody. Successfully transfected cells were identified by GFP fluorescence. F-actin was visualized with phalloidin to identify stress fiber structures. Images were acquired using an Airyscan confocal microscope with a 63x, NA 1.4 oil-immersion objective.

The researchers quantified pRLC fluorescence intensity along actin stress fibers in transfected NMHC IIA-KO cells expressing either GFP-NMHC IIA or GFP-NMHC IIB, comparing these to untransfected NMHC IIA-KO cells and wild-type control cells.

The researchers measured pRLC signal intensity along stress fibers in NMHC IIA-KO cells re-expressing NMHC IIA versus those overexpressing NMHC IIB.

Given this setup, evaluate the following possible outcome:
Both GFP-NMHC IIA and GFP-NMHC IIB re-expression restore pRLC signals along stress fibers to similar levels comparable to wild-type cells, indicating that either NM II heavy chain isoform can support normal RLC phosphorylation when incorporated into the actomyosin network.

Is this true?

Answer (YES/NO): NO